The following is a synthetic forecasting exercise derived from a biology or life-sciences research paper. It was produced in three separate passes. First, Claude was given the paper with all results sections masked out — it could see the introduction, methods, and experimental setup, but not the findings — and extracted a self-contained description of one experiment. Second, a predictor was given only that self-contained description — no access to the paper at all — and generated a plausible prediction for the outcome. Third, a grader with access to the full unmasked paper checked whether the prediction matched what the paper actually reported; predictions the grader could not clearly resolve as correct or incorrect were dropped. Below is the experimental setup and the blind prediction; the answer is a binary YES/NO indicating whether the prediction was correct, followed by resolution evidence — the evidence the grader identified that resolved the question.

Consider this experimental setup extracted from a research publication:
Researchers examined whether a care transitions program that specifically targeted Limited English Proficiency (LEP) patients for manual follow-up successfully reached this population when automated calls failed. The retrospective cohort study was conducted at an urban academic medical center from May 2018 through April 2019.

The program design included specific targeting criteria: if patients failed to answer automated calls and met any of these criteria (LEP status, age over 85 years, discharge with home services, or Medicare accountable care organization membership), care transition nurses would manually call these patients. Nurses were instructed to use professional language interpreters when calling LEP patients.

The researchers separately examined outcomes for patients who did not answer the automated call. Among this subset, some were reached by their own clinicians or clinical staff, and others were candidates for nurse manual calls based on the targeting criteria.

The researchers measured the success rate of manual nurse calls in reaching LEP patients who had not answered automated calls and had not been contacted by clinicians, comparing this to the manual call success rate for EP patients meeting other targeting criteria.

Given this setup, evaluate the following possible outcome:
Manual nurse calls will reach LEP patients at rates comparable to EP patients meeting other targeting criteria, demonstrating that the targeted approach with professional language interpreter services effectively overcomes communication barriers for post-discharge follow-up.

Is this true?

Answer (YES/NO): YES